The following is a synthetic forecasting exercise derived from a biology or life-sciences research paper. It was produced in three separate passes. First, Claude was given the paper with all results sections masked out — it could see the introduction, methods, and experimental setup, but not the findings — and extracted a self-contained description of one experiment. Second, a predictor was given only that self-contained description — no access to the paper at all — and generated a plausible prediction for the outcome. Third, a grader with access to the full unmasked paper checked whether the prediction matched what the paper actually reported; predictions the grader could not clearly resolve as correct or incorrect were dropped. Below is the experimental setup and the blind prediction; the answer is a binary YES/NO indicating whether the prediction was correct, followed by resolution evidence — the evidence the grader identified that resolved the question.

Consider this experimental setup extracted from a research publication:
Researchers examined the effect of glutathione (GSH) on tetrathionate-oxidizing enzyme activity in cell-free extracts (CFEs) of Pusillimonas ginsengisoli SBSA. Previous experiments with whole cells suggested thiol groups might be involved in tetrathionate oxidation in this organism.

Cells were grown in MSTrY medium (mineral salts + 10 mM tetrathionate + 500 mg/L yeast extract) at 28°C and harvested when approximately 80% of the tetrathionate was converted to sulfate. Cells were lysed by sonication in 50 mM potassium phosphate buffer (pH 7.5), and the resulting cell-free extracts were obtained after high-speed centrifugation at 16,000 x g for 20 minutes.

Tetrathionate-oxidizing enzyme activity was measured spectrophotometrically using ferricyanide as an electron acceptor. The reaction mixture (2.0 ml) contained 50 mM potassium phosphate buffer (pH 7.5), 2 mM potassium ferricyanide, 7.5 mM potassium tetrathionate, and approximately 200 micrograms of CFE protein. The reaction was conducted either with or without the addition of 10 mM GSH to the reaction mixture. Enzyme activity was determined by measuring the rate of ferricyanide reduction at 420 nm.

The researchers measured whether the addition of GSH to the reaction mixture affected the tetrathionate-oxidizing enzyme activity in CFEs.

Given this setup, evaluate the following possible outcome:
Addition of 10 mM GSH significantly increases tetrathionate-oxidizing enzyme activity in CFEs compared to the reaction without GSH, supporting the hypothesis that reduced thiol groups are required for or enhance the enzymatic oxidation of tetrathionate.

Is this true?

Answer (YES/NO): YES